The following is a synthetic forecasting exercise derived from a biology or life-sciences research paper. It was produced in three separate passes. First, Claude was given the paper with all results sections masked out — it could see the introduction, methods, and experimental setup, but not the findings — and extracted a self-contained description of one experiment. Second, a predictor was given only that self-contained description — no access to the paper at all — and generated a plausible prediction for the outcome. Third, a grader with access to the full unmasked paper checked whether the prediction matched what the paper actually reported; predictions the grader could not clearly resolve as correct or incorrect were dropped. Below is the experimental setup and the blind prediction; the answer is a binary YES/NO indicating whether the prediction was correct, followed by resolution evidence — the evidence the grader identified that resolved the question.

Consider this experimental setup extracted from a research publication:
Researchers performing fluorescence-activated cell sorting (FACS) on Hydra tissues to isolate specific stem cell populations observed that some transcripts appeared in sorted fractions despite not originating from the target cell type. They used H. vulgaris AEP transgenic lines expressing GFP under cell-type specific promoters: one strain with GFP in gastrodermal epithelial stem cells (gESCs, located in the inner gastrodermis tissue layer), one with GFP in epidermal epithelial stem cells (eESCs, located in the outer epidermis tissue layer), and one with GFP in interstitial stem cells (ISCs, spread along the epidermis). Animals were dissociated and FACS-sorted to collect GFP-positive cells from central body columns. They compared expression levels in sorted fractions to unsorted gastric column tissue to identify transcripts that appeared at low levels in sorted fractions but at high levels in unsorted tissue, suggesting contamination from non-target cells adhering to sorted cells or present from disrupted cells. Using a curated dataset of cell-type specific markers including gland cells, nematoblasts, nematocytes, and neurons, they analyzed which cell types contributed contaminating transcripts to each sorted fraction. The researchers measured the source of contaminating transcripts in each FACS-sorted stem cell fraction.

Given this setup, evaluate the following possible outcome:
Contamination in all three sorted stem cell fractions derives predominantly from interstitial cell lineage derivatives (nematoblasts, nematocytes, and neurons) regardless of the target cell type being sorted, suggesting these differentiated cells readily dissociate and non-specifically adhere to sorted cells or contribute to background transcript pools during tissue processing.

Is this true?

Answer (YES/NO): NO